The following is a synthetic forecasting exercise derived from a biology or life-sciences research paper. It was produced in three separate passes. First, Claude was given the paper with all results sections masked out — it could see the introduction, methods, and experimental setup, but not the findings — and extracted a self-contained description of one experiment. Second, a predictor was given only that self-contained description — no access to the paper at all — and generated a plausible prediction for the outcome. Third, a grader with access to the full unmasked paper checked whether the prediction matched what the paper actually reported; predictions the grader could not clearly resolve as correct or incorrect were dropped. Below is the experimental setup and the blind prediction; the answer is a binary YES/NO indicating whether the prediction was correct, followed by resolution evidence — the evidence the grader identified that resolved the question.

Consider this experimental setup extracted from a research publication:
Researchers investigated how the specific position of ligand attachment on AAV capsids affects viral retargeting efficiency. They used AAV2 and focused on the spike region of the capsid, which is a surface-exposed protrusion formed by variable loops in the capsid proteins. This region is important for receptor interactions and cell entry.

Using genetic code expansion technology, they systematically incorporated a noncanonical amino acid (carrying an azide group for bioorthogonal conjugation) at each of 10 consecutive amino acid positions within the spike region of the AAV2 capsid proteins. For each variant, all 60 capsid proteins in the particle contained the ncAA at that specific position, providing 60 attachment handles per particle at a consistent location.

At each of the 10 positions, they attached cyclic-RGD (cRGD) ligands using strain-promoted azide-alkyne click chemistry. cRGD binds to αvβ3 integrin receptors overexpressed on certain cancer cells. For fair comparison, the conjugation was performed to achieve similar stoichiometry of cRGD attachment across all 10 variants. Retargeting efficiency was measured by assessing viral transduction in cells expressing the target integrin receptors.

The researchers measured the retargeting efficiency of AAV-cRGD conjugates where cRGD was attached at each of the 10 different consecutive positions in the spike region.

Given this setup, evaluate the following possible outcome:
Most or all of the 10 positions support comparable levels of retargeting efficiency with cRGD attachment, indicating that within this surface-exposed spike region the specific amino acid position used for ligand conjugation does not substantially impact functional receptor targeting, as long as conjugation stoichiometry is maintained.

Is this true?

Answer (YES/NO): NO